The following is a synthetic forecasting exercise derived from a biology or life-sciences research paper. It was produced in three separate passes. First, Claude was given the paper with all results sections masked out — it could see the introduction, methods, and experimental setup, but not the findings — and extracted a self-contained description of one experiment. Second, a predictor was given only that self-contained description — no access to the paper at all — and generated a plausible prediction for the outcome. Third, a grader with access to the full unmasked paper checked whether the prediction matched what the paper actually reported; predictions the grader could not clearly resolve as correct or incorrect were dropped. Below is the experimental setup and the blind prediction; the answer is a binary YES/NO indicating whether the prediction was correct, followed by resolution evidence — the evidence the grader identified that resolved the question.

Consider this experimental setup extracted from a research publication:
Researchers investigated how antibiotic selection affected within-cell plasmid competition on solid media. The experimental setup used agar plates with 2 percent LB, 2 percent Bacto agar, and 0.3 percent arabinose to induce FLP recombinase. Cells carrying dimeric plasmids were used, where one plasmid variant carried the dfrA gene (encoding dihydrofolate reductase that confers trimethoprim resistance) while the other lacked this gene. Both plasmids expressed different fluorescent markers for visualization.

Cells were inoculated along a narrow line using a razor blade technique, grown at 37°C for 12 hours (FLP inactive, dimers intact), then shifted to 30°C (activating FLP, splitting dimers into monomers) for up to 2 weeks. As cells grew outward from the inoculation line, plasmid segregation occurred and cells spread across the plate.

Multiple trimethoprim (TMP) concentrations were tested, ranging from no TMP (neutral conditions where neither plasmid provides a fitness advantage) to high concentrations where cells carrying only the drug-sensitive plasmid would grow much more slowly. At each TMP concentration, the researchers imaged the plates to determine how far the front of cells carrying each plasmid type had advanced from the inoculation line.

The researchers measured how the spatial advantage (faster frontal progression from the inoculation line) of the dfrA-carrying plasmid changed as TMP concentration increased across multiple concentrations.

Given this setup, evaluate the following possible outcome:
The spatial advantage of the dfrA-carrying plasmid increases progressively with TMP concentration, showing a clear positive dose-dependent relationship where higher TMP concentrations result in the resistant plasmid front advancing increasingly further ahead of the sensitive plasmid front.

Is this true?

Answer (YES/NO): NO